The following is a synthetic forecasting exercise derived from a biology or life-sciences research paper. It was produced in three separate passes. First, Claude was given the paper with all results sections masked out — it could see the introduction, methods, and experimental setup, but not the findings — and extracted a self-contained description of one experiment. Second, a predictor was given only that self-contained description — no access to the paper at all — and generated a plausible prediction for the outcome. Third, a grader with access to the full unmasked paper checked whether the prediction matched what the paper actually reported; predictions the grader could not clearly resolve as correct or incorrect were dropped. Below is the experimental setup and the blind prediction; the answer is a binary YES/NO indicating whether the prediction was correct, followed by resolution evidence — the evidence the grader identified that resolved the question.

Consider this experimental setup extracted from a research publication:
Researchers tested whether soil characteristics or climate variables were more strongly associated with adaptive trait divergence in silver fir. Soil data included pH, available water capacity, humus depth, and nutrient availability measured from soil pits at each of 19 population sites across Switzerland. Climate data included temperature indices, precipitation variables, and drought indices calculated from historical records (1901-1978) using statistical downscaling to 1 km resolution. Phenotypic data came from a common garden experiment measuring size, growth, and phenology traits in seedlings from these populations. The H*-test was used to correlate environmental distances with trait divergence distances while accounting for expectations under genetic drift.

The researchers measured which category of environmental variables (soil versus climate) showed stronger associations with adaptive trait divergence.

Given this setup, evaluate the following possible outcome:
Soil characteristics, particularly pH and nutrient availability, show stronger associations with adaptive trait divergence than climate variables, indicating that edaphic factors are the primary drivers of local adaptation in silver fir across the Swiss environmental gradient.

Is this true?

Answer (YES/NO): NO